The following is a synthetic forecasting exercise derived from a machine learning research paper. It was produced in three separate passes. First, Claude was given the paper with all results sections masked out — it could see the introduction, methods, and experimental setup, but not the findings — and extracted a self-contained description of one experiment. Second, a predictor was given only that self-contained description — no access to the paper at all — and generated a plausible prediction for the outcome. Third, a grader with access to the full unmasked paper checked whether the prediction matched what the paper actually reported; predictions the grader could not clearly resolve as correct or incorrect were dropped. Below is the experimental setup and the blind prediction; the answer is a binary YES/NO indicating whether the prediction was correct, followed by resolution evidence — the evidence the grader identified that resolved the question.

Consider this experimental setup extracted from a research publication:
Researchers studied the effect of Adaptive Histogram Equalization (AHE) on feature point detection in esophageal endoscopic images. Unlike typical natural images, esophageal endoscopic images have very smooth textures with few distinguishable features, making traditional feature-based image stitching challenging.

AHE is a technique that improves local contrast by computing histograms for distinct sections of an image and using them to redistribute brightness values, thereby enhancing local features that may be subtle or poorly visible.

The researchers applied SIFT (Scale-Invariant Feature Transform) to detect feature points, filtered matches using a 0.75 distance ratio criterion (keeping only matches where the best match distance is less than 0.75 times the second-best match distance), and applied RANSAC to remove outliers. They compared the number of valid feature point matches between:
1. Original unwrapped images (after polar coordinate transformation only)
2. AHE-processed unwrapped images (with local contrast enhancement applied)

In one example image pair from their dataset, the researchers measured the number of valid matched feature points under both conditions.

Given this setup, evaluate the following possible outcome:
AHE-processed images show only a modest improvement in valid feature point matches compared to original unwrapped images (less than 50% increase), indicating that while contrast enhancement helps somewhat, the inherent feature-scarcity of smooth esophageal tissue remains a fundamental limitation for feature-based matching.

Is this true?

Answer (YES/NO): NO